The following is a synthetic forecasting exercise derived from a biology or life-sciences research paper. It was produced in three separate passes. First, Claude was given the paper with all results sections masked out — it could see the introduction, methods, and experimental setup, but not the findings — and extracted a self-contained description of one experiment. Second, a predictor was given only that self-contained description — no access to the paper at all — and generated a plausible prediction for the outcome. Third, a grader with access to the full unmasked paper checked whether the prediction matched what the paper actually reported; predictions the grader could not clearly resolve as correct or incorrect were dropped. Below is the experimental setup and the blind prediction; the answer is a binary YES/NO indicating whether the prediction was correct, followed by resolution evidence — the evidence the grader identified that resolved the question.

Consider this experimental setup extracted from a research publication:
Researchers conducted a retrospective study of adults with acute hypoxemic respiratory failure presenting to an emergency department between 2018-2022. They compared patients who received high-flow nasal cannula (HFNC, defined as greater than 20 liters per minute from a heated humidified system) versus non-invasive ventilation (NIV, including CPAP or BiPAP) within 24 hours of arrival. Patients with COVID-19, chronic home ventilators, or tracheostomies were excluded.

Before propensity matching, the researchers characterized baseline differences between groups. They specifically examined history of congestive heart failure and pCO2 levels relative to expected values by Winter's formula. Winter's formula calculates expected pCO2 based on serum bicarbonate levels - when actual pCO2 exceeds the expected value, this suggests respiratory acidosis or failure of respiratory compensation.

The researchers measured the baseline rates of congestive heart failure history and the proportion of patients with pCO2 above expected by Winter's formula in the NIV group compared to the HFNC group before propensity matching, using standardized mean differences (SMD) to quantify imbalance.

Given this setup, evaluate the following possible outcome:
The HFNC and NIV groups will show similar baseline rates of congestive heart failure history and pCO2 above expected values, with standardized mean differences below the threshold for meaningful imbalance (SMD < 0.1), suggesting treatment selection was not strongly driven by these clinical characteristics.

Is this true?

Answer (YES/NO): NO